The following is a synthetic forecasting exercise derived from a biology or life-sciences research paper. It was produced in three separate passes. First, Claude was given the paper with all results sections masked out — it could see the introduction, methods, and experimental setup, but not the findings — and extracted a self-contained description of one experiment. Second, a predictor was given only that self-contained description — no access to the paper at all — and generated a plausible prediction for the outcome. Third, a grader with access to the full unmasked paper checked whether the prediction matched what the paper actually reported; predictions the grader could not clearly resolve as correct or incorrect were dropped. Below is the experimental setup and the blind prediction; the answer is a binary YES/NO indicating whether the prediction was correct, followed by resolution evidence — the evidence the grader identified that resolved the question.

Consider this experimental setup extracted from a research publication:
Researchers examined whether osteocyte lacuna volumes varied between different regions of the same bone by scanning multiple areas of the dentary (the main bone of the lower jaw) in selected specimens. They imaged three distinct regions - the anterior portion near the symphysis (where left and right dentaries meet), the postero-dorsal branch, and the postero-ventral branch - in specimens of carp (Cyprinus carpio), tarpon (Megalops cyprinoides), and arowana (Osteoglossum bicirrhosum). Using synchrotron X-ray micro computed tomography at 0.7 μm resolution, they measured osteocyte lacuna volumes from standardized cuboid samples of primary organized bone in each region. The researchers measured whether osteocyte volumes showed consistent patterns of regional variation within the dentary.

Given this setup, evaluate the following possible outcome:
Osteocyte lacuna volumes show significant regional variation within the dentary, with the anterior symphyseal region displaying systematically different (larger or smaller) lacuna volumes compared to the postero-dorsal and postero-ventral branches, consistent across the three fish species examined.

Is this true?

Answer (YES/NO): NO